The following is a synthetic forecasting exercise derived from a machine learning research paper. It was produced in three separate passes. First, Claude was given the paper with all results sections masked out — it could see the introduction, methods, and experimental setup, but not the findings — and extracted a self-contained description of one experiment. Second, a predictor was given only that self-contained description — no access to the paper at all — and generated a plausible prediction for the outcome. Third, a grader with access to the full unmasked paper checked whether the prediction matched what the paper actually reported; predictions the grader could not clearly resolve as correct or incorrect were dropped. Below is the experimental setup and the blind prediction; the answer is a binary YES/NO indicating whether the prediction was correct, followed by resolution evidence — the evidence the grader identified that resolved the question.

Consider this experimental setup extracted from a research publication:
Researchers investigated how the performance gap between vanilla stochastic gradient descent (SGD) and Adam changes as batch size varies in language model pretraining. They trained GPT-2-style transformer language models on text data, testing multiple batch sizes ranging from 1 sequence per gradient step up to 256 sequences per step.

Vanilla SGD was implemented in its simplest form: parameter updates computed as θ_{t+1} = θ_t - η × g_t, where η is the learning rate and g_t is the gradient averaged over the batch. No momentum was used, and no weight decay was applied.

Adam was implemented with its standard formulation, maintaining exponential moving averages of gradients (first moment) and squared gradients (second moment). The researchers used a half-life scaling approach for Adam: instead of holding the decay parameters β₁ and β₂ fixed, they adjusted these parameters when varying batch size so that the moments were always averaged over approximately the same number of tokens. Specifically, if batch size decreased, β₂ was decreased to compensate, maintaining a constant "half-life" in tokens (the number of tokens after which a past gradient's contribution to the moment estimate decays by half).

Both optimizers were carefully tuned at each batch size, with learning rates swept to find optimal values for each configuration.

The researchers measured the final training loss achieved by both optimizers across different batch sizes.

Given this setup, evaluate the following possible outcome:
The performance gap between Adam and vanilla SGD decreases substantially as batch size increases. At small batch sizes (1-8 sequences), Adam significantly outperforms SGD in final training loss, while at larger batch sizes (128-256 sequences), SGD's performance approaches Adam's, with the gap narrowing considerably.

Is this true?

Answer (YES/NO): NO